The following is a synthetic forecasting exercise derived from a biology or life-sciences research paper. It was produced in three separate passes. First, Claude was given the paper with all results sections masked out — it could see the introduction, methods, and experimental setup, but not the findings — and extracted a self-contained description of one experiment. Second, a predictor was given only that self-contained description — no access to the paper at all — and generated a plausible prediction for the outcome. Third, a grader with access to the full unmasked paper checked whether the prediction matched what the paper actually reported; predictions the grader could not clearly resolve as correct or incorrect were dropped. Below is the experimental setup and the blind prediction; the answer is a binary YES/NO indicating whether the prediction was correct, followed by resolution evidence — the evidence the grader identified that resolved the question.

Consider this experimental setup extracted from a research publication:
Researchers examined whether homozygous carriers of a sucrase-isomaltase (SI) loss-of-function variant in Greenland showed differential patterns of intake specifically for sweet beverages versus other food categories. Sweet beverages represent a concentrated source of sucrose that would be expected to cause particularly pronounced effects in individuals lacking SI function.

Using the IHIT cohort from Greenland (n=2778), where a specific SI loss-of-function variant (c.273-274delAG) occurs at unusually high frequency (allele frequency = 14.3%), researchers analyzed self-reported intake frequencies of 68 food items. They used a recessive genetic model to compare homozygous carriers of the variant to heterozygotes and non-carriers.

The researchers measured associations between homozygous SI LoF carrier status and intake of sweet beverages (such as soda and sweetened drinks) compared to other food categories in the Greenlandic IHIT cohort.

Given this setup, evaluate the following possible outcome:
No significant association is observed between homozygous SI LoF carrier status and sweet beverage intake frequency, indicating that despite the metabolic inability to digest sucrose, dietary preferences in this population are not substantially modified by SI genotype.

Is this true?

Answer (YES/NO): NO